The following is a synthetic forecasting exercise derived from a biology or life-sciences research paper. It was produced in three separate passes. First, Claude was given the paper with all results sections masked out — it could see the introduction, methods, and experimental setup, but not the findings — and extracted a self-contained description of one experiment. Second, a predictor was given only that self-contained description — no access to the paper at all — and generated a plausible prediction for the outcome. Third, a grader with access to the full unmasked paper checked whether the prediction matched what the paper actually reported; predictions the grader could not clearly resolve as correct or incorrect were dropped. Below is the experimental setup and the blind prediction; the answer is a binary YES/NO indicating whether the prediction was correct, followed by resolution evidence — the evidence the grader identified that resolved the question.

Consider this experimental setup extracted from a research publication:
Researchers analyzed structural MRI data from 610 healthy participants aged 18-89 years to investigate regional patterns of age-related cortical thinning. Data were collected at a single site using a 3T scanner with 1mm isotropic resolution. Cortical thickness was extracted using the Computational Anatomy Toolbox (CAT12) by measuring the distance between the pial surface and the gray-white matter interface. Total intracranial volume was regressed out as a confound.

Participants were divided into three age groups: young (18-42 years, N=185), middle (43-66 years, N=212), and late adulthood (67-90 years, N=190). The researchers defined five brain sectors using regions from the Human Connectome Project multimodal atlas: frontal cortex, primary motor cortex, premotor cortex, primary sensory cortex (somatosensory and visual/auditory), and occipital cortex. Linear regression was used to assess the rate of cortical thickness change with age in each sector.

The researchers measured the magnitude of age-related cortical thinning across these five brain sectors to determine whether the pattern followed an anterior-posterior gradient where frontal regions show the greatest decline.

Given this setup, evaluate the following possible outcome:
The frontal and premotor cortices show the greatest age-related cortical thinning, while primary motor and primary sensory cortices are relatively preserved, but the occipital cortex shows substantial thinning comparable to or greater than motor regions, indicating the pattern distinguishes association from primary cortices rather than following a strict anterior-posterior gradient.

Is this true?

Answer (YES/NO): NO